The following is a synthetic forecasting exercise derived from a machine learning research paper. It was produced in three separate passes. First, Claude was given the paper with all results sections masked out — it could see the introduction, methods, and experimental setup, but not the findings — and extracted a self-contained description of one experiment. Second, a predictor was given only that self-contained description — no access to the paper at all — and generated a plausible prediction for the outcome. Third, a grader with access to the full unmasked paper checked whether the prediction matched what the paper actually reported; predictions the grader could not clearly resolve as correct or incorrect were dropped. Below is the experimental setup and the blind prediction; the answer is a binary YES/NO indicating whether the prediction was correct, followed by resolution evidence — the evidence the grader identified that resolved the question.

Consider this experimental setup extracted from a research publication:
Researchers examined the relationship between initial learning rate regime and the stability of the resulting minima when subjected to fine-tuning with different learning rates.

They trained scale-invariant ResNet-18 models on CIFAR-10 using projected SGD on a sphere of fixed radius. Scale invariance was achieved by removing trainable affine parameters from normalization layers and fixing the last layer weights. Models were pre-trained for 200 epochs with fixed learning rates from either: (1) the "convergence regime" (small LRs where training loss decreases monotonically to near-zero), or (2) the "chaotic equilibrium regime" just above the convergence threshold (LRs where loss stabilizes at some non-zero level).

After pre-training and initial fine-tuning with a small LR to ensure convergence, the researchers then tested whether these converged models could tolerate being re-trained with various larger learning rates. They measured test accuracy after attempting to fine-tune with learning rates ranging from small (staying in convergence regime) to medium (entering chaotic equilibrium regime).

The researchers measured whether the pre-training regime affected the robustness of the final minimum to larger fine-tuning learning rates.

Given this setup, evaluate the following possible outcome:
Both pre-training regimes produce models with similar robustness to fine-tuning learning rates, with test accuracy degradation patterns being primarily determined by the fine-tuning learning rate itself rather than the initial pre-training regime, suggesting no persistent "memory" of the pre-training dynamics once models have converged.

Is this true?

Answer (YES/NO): NO